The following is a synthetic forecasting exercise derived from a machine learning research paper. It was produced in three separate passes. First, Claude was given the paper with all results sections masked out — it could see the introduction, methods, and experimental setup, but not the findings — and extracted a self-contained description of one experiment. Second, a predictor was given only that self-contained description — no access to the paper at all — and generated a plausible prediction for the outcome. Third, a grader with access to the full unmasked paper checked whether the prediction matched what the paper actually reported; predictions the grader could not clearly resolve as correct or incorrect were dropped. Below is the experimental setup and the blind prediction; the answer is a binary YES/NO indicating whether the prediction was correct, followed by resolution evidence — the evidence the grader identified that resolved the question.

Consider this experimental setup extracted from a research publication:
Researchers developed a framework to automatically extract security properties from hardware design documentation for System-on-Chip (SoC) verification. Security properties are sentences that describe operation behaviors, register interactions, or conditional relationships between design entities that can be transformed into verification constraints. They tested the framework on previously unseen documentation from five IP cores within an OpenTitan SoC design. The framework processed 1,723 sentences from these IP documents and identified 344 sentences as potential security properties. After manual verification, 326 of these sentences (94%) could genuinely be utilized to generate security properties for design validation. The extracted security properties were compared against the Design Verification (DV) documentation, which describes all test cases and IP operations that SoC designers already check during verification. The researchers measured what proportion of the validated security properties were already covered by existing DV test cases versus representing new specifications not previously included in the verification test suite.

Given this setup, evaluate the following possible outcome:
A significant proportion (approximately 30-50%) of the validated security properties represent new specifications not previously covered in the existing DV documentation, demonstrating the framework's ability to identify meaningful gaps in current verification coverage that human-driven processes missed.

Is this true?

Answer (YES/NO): NO